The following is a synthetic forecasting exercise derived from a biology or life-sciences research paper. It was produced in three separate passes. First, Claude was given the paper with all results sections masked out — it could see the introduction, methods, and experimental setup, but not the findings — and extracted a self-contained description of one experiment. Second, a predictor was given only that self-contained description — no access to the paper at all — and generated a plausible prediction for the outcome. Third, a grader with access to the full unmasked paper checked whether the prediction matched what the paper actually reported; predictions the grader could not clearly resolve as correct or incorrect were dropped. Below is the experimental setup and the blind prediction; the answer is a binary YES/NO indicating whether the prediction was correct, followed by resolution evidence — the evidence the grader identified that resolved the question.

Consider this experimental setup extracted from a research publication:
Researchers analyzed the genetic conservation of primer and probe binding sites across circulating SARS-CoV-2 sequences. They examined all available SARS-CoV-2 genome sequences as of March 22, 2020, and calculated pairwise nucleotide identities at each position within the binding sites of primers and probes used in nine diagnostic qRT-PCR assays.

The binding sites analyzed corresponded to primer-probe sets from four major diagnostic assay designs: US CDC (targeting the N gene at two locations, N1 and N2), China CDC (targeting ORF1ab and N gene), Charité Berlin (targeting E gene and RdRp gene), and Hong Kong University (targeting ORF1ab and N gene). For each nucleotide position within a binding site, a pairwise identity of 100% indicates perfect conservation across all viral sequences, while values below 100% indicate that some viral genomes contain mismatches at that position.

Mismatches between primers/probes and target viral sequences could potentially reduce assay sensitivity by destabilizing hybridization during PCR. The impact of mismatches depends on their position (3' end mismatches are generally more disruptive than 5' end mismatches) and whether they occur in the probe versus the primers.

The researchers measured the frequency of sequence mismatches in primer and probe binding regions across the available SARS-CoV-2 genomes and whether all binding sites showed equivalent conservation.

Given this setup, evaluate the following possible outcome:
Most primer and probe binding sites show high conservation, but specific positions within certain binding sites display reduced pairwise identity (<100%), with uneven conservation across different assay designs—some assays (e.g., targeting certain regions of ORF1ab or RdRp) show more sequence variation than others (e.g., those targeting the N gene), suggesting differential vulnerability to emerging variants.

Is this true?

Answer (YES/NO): NO